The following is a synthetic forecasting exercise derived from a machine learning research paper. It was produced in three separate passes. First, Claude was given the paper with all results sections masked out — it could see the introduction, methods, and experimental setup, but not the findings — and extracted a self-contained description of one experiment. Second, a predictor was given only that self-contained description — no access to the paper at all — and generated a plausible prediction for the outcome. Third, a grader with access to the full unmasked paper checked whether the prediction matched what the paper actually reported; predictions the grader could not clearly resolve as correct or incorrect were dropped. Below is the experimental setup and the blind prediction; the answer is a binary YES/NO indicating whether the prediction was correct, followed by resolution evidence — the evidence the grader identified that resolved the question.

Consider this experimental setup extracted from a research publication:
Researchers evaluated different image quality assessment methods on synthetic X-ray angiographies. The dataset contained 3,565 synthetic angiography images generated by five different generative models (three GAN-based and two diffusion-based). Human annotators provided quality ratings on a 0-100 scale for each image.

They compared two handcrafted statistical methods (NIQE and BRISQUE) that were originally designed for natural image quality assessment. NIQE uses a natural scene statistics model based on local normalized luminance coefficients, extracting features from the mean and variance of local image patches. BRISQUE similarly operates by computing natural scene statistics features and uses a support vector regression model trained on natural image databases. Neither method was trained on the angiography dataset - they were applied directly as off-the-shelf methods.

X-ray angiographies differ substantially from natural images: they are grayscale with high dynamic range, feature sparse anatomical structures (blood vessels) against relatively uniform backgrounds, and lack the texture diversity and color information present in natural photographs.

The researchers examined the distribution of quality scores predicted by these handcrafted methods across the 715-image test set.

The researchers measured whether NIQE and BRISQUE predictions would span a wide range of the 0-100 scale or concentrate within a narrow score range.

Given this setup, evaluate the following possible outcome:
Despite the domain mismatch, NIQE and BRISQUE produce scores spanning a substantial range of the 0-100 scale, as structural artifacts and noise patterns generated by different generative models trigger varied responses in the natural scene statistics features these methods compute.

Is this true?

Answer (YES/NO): NO